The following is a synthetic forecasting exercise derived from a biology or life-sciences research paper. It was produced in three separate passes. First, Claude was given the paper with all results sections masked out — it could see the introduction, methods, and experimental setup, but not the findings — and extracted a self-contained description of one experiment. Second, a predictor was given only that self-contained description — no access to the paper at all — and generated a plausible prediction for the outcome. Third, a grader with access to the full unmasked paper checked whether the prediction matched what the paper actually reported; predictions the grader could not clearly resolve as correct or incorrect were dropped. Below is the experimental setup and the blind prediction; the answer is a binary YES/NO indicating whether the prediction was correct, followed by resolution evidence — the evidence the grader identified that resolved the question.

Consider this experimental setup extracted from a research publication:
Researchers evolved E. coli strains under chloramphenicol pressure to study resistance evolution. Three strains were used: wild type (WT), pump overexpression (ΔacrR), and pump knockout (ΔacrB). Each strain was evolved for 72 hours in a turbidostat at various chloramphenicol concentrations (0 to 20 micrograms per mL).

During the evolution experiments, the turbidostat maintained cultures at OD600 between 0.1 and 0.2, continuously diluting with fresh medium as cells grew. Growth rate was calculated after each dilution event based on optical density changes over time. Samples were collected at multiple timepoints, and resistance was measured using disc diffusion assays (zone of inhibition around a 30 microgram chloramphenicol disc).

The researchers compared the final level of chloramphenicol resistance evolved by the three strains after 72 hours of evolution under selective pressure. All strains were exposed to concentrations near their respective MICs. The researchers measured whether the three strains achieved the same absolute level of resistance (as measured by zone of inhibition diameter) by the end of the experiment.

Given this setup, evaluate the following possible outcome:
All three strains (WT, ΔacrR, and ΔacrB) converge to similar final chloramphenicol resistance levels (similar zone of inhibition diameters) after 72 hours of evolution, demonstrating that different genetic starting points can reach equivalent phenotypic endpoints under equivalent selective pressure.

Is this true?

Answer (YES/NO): NO